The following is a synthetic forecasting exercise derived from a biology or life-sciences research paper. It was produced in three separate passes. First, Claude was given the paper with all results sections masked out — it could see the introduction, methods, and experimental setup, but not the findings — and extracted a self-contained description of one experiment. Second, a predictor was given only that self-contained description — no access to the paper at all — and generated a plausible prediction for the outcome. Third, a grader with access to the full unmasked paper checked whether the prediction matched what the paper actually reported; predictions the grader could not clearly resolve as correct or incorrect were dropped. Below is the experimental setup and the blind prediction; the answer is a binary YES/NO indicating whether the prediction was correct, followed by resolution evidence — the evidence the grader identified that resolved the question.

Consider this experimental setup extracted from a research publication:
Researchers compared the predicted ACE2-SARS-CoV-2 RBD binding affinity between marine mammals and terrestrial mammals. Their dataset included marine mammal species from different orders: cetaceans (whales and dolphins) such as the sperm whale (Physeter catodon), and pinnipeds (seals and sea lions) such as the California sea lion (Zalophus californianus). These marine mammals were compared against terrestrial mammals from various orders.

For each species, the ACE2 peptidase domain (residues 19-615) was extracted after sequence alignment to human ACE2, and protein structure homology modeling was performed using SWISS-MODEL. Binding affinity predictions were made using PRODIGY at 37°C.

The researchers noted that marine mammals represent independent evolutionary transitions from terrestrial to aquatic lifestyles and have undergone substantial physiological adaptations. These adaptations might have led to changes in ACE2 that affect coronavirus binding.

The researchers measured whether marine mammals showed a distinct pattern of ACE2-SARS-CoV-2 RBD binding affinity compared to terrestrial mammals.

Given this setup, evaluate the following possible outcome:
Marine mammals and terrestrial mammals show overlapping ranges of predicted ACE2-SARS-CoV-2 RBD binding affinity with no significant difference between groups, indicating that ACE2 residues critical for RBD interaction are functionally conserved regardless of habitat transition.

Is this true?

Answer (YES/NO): NO